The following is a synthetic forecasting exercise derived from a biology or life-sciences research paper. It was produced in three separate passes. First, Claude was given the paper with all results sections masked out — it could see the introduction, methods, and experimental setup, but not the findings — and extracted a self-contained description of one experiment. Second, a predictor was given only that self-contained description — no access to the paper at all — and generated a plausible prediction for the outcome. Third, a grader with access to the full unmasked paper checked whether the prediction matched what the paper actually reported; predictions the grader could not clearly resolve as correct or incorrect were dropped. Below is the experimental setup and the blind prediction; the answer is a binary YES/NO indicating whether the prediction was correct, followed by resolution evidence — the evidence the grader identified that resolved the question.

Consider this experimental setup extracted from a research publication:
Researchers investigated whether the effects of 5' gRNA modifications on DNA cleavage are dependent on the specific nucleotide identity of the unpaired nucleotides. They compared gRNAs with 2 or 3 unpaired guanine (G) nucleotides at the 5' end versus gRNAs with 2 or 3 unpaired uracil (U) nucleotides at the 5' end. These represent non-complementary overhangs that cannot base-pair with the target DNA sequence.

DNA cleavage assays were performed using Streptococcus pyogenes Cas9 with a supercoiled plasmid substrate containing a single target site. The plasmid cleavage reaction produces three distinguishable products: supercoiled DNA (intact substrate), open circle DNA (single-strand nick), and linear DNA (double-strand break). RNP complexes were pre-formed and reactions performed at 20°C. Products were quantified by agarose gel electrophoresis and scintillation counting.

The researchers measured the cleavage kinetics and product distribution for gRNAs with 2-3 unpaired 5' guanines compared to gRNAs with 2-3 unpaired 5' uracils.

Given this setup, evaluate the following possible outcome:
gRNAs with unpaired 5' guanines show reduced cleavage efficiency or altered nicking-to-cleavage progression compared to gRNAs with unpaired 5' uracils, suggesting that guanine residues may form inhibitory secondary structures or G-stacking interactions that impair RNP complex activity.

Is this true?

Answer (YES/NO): NO